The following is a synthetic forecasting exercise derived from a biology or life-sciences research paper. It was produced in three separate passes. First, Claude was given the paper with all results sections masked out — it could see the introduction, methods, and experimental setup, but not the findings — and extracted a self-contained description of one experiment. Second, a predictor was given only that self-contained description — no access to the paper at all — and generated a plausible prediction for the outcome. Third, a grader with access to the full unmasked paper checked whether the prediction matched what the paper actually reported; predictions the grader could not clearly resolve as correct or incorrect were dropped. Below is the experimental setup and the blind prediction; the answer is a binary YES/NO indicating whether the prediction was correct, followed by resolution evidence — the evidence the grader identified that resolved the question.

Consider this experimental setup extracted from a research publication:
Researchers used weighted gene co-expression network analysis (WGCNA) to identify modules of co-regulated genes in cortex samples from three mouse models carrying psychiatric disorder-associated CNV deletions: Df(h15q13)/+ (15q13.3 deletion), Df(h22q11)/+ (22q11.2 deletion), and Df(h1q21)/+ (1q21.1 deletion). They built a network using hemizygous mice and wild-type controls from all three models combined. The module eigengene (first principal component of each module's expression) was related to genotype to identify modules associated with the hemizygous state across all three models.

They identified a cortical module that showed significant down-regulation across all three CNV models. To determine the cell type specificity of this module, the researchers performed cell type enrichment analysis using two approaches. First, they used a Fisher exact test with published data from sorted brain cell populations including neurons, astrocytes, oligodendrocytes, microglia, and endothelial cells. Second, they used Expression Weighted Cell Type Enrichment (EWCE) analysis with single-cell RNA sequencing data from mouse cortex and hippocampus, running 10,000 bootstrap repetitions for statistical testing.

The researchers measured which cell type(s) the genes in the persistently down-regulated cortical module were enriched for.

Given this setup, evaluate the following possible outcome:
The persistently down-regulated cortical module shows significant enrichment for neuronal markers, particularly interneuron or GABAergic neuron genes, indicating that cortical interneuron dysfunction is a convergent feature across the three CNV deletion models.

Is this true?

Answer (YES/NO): YES